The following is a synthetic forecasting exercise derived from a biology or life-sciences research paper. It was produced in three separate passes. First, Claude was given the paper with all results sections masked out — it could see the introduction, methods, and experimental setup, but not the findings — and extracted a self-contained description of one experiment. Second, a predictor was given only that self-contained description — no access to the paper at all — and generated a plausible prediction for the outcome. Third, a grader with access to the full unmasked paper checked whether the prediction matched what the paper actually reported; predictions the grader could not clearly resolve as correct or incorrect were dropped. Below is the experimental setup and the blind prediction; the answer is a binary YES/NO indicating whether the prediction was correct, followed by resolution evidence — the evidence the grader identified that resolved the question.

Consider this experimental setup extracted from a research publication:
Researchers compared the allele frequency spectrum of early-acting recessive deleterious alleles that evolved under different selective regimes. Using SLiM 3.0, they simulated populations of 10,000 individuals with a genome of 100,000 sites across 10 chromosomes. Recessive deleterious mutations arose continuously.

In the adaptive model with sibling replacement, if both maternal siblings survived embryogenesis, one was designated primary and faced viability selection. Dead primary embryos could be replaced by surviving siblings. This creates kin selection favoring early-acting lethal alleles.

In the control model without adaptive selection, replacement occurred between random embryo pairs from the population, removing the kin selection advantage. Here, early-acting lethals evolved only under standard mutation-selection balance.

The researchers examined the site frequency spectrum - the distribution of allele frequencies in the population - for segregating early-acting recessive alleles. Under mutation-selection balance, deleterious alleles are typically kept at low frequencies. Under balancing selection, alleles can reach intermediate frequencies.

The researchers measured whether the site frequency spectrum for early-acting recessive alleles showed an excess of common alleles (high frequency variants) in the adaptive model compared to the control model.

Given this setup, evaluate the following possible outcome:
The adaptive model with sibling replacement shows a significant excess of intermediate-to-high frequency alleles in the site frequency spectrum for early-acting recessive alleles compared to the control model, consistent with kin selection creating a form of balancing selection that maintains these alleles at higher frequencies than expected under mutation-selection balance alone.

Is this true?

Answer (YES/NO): YES